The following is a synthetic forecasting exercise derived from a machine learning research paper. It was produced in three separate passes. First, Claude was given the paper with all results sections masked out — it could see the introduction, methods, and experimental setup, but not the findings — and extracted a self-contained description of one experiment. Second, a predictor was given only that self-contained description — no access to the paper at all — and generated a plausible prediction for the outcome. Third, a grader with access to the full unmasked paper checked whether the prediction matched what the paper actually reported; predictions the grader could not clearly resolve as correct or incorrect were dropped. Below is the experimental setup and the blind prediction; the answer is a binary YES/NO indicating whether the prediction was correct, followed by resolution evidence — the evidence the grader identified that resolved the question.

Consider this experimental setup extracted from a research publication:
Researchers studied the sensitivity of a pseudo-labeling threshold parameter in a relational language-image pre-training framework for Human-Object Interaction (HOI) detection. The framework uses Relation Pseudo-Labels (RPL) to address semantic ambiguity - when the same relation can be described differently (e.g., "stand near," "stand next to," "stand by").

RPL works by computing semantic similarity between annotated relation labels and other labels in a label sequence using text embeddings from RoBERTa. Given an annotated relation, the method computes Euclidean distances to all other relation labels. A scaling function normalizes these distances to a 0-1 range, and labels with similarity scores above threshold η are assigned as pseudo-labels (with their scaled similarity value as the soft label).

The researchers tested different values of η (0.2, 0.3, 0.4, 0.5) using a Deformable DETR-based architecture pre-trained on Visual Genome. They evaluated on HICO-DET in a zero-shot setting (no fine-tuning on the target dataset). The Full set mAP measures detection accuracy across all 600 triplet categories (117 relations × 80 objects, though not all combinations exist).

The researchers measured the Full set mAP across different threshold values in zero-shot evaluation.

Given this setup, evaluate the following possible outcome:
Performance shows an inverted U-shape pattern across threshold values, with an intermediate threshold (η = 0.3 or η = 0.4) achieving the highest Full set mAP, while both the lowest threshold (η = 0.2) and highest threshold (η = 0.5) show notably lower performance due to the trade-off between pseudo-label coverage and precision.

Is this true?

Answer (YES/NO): NO